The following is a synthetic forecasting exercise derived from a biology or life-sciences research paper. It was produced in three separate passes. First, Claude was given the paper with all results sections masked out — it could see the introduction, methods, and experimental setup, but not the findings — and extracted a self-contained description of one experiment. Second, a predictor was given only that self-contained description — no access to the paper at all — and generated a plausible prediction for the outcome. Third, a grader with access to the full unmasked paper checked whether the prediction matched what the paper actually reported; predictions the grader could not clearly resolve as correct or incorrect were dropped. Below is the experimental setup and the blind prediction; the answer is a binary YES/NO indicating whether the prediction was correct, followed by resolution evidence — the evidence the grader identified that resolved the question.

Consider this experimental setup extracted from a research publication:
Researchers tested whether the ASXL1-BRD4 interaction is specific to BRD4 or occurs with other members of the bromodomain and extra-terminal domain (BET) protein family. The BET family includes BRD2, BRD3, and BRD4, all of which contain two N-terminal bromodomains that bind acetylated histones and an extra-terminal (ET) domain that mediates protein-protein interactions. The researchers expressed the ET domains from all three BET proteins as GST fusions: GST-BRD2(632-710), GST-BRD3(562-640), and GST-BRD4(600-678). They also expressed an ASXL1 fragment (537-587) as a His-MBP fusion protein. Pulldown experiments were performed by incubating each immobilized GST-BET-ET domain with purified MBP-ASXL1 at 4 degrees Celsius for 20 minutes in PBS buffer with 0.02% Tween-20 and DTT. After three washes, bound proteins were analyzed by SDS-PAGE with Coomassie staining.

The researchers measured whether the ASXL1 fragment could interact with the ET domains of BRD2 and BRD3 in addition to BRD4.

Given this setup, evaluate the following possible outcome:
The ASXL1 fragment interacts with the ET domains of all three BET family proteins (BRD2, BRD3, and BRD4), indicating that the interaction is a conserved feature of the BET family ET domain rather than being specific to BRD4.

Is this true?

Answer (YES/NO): YES